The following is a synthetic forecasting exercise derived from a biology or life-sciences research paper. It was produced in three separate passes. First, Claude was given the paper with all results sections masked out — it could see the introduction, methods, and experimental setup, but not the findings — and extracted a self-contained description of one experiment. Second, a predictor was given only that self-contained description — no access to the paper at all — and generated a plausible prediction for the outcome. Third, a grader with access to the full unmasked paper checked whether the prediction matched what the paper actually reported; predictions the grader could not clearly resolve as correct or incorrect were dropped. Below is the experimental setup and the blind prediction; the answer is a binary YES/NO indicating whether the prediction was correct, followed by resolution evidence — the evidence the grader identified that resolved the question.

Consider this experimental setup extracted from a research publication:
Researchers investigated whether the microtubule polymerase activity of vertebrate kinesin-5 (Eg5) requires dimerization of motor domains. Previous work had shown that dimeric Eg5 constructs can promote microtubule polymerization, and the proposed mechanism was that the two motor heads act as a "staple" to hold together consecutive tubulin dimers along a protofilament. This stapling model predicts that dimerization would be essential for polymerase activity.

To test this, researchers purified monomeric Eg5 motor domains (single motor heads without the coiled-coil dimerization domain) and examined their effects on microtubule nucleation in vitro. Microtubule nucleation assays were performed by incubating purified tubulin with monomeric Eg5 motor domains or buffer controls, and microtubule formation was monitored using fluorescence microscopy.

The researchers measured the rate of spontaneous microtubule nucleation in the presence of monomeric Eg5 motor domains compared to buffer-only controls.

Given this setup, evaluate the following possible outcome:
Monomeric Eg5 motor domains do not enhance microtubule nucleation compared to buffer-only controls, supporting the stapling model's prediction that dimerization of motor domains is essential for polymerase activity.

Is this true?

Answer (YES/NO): NO